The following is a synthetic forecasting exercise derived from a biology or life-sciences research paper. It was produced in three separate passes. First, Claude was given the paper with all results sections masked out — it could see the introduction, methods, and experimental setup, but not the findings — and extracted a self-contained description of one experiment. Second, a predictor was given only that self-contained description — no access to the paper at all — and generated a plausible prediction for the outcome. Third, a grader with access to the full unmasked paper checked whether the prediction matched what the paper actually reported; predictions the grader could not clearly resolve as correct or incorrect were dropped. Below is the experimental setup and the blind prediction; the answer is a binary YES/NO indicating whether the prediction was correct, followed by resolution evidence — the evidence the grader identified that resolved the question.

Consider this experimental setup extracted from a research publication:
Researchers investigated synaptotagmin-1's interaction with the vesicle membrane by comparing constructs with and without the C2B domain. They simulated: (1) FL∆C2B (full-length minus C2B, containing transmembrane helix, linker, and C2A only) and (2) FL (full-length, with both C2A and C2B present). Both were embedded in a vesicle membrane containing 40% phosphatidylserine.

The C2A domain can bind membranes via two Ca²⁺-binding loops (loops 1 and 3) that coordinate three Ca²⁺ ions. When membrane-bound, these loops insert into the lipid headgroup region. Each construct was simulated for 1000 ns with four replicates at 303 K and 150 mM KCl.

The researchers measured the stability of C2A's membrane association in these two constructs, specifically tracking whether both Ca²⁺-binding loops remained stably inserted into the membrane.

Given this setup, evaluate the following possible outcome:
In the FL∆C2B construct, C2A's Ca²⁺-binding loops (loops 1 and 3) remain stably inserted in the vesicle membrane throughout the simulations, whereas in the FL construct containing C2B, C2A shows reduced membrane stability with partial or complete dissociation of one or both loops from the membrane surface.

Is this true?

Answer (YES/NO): NO